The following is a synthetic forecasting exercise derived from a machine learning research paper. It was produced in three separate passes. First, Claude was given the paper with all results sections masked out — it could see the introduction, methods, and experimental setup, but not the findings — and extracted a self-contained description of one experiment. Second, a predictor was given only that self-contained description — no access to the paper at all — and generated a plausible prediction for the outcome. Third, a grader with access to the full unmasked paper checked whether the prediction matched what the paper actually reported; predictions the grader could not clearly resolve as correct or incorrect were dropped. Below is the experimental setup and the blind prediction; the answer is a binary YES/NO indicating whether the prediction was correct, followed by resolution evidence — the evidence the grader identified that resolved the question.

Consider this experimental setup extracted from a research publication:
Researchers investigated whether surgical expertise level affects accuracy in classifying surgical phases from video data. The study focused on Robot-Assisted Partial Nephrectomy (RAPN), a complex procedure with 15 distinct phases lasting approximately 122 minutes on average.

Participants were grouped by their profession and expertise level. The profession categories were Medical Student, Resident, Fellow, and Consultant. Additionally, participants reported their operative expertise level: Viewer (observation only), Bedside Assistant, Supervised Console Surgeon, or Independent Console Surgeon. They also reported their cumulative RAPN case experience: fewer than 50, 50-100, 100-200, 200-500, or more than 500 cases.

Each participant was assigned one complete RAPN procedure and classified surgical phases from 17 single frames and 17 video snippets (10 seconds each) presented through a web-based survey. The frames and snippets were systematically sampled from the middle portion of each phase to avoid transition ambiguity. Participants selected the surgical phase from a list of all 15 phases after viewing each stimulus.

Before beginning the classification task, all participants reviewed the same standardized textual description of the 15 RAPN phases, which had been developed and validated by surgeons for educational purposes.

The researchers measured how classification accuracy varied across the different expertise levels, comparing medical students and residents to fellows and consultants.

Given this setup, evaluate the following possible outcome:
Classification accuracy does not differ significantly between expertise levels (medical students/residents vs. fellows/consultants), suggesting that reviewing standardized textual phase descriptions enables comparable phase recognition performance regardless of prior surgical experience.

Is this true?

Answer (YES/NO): NO